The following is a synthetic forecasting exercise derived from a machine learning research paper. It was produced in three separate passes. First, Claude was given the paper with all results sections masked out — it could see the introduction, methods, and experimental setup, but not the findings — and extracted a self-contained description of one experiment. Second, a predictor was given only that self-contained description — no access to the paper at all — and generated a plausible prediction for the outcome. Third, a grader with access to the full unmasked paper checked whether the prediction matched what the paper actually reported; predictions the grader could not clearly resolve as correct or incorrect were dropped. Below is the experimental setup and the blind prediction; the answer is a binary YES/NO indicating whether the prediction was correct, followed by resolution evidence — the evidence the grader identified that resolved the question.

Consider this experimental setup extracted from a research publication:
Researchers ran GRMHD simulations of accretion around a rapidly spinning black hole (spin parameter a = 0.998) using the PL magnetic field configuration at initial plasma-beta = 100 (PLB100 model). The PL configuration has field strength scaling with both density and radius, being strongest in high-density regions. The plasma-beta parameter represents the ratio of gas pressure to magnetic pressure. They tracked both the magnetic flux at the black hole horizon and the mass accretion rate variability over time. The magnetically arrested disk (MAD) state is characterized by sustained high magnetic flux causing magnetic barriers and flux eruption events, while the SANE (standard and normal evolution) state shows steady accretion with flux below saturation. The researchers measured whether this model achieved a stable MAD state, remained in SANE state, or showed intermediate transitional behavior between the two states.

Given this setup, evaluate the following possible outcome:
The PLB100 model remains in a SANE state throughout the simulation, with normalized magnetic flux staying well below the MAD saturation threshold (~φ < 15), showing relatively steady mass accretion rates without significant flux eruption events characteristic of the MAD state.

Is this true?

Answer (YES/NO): NO